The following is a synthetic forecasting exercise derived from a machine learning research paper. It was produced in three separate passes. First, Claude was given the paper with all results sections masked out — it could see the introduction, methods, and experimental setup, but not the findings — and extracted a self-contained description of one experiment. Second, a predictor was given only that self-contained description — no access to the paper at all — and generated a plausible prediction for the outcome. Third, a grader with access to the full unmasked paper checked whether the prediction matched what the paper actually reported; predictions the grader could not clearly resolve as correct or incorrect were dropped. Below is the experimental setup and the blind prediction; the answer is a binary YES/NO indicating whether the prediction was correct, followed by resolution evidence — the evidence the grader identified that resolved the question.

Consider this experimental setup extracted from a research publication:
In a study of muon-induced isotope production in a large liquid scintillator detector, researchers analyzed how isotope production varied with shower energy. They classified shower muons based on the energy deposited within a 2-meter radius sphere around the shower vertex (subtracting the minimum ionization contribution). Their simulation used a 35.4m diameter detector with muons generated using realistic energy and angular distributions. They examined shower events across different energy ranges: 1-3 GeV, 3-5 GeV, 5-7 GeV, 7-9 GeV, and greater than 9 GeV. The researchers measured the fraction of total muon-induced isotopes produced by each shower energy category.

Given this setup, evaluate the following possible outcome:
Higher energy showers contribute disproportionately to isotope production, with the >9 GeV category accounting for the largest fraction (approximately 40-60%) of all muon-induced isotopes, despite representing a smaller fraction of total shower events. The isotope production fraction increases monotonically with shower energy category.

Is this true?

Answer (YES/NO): NO